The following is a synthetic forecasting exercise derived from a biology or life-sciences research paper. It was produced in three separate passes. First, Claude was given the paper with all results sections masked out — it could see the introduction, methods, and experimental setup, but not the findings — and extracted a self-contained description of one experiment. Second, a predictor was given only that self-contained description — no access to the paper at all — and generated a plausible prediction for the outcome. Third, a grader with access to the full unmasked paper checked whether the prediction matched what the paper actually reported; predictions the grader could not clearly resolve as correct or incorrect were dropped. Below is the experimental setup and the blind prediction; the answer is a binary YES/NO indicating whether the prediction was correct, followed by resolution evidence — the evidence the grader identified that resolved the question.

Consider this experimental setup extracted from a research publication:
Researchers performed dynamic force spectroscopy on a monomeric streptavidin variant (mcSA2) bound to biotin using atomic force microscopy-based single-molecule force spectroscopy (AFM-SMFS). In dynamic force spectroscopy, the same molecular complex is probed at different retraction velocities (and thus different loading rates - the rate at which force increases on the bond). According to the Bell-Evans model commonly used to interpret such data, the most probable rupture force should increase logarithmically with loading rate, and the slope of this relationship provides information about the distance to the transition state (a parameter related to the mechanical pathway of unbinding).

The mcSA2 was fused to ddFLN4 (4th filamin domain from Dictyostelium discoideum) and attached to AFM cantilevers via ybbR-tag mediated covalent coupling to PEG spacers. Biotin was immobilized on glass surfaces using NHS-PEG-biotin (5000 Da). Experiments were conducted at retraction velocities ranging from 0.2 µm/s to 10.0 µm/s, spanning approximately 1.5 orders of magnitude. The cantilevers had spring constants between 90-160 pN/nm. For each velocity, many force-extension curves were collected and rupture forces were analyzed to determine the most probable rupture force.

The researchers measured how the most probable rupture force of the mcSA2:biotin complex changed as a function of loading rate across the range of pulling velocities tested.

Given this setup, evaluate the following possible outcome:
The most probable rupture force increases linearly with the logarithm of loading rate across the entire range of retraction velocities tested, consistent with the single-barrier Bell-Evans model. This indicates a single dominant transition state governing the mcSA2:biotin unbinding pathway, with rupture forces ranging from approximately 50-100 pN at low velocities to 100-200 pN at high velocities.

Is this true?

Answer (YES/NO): NO